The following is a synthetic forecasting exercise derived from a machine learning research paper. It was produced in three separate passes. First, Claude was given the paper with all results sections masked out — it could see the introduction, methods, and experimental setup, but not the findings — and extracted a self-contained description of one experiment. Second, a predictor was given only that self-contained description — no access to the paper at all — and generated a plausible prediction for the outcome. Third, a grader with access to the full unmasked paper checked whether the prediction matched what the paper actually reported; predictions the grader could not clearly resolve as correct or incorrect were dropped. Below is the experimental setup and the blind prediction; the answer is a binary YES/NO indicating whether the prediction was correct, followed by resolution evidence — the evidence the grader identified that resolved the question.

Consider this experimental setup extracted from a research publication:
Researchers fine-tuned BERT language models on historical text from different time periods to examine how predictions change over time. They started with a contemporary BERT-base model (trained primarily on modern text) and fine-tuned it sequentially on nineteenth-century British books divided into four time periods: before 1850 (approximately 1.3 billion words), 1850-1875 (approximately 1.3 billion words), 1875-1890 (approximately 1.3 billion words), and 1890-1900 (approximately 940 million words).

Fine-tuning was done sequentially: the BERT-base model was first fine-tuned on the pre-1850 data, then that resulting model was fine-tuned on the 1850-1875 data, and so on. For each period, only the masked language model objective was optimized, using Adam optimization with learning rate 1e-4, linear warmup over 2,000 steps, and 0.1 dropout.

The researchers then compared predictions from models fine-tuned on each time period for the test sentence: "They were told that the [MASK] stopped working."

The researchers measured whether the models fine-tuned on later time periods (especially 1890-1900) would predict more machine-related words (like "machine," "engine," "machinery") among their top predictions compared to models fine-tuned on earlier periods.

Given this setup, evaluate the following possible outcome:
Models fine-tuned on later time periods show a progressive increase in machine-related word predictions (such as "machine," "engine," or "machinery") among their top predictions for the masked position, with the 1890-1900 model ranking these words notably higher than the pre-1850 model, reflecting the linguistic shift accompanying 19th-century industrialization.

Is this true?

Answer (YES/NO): YES